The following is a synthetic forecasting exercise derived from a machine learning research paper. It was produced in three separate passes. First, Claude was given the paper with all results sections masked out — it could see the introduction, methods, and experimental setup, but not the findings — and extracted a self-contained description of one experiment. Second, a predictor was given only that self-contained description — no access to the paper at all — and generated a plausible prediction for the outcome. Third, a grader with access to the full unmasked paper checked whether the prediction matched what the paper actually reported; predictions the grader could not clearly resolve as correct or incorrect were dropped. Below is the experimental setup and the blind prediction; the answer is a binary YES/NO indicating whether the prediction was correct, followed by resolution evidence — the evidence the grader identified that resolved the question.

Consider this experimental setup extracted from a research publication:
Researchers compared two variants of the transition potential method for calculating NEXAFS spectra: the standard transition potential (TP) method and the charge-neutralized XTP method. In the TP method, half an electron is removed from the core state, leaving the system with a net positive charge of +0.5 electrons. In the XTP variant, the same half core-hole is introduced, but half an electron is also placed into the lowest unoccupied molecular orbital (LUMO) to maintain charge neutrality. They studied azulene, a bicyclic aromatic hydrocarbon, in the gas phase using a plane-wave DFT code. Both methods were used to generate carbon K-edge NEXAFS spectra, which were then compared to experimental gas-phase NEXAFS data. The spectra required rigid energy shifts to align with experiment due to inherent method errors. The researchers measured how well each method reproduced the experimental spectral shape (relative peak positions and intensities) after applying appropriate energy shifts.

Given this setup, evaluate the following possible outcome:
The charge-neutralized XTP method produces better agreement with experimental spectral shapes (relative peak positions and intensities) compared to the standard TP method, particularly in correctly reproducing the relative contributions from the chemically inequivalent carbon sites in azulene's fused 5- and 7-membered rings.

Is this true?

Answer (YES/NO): NO